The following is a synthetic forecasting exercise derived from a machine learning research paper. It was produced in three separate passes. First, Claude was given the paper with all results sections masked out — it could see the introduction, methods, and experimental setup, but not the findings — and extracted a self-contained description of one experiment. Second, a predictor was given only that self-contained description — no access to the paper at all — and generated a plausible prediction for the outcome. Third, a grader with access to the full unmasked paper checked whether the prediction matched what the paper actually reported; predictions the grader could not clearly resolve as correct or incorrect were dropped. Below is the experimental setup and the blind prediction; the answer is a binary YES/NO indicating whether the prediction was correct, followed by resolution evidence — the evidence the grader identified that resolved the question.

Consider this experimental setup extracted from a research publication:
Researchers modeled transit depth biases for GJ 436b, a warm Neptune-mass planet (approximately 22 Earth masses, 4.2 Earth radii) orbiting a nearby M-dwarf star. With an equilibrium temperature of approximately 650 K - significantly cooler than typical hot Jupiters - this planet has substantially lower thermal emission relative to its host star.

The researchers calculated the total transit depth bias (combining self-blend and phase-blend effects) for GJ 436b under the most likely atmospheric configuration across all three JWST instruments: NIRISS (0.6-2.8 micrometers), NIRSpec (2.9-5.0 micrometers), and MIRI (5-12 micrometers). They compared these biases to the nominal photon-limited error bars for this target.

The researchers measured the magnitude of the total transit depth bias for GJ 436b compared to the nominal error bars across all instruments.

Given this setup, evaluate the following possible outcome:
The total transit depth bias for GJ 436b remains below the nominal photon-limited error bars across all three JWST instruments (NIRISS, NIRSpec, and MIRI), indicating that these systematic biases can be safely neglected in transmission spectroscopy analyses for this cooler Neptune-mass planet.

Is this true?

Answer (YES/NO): YES